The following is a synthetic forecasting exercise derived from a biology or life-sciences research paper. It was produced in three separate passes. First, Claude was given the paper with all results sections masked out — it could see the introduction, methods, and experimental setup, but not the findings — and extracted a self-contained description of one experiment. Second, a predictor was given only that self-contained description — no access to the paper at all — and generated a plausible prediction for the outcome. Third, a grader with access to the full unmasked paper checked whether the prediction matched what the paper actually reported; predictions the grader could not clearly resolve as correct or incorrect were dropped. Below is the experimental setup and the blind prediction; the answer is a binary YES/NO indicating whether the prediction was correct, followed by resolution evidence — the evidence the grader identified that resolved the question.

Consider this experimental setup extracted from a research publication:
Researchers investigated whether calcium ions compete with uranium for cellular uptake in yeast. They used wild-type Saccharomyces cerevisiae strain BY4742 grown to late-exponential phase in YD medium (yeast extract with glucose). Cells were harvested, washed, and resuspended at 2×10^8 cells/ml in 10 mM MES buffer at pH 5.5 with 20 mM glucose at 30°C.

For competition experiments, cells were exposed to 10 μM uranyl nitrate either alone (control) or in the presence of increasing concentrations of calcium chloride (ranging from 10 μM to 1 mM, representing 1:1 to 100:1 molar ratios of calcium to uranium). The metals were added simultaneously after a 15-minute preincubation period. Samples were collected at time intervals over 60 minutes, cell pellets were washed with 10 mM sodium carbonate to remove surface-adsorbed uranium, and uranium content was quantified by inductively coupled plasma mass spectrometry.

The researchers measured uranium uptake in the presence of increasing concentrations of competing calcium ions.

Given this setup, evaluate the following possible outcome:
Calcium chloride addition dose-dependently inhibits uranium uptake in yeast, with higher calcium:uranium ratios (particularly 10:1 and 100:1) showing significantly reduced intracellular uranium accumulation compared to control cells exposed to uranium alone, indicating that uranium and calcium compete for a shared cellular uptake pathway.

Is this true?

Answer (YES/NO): NO